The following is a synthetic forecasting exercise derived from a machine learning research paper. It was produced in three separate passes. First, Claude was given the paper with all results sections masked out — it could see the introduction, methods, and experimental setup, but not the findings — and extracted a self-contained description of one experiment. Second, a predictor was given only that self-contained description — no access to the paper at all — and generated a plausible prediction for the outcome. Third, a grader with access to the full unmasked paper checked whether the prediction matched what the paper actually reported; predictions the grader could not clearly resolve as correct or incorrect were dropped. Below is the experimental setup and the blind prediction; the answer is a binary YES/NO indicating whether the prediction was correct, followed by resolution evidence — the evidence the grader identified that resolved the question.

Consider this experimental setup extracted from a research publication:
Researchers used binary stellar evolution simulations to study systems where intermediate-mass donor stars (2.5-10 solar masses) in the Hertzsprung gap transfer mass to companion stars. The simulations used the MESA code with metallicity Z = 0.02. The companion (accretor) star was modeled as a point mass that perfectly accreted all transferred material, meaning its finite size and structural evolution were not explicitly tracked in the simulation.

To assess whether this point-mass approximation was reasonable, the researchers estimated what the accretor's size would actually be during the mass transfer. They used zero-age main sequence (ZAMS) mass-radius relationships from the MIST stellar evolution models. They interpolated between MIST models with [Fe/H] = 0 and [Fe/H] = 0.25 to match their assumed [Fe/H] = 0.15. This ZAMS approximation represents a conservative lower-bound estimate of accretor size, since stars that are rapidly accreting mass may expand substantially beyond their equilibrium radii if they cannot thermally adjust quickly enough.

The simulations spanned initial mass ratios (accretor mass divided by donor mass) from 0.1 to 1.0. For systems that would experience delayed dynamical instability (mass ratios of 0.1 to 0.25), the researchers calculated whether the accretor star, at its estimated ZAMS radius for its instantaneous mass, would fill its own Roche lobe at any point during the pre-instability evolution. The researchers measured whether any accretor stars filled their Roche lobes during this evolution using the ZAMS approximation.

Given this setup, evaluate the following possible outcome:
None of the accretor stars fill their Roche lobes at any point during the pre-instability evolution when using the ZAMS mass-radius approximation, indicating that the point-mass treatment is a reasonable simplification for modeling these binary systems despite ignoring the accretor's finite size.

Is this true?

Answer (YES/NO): YES